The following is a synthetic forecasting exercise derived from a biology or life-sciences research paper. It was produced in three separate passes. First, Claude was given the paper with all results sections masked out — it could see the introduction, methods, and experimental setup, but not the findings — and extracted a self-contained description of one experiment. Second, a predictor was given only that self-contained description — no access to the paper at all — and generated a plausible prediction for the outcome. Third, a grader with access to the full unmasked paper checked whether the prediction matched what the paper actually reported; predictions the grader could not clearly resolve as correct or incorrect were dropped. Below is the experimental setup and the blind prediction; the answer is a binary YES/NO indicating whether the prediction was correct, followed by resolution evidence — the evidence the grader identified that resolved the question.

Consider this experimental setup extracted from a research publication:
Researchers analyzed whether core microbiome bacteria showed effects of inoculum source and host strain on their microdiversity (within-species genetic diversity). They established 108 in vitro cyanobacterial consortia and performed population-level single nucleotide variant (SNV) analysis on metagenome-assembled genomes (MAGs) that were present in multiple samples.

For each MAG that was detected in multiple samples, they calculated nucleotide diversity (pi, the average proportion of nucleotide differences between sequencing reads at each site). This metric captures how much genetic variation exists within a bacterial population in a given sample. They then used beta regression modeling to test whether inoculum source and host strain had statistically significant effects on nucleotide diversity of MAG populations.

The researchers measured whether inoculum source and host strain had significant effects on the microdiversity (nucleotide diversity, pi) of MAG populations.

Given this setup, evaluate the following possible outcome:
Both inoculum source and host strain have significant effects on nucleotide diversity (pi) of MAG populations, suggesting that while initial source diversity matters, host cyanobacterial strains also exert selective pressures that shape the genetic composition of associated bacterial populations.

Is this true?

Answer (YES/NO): YES